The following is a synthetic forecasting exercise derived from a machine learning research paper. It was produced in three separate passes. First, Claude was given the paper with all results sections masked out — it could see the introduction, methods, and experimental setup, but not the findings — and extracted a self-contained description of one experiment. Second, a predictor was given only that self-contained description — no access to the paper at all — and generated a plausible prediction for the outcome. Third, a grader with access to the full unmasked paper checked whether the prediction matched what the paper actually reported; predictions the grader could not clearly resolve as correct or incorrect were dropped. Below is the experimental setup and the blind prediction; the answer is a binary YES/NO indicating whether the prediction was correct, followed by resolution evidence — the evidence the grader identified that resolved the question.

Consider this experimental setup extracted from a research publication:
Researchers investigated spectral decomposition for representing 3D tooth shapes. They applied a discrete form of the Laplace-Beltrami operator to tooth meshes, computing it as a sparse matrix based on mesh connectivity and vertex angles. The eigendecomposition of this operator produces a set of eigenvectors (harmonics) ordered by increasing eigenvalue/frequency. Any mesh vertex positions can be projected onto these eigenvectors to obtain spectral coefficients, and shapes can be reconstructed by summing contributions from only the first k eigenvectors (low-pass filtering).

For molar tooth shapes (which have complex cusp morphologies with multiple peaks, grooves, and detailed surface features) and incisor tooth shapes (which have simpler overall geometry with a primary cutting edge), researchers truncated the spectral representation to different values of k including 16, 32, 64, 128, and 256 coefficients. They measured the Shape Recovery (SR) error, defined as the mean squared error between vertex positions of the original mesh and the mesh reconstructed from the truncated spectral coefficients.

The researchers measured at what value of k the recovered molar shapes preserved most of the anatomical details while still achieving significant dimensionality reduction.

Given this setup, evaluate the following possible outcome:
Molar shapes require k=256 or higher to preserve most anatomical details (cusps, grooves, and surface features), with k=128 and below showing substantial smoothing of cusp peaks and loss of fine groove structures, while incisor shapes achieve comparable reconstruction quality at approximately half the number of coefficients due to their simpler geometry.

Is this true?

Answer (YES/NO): NO